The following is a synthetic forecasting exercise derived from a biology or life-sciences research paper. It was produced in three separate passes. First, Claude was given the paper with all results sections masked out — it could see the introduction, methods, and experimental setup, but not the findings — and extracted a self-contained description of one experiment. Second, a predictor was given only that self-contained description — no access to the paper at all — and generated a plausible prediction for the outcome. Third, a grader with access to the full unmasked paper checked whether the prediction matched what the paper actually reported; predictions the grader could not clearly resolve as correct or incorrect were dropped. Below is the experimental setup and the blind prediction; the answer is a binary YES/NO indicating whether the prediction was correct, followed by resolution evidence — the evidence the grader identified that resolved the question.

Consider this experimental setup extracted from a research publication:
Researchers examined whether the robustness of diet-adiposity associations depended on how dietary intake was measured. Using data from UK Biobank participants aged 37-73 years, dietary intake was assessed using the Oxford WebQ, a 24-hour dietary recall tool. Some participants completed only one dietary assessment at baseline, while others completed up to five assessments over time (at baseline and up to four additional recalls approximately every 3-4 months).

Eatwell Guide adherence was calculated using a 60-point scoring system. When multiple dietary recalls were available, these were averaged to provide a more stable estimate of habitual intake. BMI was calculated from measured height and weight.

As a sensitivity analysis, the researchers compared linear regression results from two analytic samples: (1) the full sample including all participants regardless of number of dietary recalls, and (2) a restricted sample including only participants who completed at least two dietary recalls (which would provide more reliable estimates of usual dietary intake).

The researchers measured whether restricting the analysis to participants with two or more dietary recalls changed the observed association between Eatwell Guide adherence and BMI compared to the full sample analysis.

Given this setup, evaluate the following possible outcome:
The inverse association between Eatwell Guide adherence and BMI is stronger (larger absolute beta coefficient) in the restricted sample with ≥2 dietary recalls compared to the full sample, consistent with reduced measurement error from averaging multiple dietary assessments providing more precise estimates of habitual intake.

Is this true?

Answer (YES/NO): NO